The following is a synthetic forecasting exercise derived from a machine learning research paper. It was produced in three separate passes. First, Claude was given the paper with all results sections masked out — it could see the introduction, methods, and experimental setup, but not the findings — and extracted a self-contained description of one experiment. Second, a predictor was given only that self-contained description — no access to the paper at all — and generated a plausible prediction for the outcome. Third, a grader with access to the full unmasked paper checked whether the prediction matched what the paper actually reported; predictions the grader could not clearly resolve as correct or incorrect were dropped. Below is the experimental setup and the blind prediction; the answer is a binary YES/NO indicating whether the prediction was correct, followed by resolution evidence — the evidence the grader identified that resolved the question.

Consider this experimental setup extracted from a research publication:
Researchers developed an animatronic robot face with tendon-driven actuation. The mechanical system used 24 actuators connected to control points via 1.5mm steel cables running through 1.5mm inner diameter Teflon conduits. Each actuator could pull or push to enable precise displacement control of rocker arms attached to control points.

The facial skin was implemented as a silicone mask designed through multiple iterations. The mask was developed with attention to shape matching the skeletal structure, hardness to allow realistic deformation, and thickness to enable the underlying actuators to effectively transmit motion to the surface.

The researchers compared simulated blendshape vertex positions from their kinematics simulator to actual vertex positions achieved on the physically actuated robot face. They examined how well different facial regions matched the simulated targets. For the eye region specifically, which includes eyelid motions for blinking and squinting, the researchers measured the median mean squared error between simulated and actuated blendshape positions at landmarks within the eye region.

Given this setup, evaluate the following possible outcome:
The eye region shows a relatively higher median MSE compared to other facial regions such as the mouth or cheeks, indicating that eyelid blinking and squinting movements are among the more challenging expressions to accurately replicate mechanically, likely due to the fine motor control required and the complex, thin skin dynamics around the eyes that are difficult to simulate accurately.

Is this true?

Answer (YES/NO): NO